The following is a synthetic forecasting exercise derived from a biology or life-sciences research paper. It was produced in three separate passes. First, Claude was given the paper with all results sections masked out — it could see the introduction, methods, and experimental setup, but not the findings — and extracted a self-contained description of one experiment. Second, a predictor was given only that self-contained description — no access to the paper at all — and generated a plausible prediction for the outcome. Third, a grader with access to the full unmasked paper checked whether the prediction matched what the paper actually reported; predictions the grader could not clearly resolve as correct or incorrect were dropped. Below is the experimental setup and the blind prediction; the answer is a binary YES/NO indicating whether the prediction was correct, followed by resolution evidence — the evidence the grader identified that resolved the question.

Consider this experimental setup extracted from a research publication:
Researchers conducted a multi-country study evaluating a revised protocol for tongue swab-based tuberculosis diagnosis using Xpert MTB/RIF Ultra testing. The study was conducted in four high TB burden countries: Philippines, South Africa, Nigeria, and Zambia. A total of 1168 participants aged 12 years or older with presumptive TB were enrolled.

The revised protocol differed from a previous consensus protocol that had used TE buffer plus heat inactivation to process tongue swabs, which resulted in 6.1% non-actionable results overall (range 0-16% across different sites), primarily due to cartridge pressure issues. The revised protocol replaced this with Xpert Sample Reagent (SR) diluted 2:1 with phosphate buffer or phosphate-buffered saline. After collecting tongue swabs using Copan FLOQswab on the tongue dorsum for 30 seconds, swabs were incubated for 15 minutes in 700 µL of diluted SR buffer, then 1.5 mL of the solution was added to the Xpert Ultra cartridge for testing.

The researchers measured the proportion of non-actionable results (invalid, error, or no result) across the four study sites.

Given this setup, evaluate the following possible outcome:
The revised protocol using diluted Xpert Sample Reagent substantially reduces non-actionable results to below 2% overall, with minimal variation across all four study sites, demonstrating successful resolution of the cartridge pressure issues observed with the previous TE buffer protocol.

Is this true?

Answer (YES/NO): NO